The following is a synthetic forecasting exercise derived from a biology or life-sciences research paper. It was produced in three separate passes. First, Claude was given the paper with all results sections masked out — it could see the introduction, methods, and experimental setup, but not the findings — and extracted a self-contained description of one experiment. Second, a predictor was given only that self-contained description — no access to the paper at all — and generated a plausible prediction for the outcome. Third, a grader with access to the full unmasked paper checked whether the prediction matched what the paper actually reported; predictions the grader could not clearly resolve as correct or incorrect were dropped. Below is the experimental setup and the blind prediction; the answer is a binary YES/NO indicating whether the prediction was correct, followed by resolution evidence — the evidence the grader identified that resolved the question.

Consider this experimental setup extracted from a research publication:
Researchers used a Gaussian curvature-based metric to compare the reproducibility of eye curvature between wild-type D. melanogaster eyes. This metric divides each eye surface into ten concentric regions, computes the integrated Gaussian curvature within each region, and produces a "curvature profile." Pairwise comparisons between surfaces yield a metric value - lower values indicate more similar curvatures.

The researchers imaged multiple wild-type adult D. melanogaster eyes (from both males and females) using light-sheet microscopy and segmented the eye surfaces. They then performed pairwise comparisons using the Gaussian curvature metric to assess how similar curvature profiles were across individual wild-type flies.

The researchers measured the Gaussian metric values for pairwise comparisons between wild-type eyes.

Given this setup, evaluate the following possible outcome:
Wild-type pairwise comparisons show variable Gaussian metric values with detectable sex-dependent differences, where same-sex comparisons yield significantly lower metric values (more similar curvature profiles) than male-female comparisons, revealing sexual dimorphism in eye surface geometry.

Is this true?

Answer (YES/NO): NO